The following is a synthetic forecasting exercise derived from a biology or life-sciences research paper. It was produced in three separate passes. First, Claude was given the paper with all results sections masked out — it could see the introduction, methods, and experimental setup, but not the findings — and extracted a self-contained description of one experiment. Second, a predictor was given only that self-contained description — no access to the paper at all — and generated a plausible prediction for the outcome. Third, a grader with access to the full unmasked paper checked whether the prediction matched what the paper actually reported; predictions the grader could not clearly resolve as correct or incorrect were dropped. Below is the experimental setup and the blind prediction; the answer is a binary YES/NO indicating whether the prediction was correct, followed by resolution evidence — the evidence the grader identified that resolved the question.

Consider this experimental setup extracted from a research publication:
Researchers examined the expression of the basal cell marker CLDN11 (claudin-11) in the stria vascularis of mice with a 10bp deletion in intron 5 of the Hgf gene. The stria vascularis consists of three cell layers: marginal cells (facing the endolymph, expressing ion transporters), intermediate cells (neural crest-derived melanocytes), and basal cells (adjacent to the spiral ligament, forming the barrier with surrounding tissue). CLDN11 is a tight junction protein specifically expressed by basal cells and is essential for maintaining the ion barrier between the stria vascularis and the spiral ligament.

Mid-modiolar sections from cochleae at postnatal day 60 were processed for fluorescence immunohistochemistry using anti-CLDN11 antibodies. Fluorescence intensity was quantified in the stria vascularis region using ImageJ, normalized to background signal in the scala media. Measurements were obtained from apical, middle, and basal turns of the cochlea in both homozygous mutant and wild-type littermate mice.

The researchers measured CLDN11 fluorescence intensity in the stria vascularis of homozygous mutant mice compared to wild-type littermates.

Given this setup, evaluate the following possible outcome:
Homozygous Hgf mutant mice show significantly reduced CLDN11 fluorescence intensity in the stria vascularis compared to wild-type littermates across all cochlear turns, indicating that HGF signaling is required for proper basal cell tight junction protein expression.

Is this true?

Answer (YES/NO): NO